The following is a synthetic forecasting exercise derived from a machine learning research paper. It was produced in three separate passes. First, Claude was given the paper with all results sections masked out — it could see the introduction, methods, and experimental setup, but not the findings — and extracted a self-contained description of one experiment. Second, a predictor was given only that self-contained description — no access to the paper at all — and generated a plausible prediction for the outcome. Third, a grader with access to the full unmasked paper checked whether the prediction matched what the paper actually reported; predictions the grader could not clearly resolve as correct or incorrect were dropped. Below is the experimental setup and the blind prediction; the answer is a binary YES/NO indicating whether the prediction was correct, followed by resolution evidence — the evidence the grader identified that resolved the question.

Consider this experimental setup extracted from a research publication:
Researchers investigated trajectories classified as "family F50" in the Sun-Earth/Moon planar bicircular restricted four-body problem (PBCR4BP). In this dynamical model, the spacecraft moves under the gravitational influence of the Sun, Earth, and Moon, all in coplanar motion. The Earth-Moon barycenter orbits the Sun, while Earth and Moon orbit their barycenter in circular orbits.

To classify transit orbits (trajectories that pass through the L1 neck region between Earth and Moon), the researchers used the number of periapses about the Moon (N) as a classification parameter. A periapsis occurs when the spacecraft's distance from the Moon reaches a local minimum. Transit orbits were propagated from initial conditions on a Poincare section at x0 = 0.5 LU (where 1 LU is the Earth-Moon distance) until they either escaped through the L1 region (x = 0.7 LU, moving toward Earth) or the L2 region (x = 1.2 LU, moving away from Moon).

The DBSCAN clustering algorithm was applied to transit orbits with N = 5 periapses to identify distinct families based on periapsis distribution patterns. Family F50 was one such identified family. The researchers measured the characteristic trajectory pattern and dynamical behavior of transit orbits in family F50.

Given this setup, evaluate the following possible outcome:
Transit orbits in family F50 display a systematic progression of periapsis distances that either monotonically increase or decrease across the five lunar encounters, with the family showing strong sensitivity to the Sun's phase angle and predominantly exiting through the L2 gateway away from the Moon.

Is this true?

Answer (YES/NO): NO